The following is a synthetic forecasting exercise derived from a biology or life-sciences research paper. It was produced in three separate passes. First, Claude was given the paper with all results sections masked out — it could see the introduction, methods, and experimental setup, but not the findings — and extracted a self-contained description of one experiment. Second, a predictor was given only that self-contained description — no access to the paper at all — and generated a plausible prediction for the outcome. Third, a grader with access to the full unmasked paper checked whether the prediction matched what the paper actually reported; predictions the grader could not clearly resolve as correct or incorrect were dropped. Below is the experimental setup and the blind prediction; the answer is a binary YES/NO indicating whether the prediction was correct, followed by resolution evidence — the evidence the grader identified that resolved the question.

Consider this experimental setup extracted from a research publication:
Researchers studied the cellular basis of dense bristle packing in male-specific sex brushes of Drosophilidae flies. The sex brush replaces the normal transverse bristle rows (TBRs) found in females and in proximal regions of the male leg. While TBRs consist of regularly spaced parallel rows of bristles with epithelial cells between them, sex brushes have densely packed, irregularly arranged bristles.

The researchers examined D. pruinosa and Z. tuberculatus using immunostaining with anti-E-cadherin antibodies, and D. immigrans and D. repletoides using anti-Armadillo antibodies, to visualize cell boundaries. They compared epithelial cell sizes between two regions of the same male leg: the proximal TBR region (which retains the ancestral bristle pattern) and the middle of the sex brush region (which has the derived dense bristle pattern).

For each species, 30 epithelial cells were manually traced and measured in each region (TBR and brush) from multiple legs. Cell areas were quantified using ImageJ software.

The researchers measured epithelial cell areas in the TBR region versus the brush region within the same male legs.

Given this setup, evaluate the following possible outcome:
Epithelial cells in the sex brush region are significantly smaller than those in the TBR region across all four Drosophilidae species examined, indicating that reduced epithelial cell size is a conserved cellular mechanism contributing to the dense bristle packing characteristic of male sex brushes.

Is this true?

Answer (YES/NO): NO